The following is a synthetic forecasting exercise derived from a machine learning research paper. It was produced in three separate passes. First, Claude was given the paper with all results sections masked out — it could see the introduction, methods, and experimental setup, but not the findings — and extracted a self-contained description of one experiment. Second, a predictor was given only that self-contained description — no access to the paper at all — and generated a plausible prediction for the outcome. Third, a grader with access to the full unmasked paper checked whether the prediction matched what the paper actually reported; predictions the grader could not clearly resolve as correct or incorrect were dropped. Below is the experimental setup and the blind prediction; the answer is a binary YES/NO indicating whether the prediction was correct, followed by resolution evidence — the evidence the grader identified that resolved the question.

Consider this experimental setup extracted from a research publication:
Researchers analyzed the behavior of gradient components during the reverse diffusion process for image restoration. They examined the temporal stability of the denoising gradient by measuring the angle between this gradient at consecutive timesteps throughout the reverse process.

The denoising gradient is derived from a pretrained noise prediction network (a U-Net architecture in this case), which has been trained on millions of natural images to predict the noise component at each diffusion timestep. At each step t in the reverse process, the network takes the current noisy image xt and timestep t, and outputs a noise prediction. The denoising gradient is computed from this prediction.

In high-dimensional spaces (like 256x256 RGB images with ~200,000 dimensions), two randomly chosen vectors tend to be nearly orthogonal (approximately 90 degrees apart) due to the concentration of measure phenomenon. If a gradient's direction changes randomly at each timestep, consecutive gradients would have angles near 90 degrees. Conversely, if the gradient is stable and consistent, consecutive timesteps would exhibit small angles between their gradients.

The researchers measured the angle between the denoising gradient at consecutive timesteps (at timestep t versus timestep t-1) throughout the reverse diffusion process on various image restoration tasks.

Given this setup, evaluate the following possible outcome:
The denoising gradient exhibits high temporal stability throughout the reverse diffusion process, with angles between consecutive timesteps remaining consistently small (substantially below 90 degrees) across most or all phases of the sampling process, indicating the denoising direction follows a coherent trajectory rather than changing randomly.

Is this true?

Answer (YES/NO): YES